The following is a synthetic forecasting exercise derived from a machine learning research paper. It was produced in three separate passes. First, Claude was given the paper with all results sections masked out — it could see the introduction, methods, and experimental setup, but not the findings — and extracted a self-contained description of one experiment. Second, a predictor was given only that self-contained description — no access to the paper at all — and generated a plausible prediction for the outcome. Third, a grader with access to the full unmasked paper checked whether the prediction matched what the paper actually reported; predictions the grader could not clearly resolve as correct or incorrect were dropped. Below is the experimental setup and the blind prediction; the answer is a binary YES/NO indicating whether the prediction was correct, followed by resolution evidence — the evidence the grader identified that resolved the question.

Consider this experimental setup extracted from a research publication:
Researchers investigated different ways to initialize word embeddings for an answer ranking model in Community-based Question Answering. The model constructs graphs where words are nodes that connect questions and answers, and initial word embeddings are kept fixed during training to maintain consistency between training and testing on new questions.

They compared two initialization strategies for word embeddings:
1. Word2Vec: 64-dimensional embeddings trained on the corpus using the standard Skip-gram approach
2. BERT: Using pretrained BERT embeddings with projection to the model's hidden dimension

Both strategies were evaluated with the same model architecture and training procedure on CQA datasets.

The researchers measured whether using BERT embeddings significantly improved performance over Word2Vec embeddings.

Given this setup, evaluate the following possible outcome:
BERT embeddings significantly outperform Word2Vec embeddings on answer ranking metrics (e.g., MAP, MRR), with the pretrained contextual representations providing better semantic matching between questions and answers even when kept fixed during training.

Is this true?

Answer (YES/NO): NO